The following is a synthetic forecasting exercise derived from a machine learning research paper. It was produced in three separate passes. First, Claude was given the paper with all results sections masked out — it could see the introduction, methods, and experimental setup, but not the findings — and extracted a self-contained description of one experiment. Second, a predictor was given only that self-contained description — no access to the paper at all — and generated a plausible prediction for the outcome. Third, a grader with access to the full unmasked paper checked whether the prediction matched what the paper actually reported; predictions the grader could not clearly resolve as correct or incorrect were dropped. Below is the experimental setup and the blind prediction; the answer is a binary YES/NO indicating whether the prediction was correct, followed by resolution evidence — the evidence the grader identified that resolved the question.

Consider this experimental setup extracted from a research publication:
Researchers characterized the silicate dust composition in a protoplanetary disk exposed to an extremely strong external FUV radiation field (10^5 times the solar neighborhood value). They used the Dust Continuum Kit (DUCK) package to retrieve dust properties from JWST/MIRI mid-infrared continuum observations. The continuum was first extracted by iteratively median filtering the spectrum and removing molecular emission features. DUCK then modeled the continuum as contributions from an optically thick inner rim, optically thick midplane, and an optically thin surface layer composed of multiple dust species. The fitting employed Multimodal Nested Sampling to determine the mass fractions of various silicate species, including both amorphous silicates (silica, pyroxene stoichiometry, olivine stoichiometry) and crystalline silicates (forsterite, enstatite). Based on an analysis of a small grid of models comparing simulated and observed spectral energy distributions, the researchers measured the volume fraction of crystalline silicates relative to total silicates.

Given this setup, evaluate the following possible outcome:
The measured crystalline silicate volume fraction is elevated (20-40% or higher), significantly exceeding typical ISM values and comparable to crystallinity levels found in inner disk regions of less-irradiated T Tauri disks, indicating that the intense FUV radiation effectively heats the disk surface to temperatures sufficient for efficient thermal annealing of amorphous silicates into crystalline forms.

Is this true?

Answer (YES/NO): NO